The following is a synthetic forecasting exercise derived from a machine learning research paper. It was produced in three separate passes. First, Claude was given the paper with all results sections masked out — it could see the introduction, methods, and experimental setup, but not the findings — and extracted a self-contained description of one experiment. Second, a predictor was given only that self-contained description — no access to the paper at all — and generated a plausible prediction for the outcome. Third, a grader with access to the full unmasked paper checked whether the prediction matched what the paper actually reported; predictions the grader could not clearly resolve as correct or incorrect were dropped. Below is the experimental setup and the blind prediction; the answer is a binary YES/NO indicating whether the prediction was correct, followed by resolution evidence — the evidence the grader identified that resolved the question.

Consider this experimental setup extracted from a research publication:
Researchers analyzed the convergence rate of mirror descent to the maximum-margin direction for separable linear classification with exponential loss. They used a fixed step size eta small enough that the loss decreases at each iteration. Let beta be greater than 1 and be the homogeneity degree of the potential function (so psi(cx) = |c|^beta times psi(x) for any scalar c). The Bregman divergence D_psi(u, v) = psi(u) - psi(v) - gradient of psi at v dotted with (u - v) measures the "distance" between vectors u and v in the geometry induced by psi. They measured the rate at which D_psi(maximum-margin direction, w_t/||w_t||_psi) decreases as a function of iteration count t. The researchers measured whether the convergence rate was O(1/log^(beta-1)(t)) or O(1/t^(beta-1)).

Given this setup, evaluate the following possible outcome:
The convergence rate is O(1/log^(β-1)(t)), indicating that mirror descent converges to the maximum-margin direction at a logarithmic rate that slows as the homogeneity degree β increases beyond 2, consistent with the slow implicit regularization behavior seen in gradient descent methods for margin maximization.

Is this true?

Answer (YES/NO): NO